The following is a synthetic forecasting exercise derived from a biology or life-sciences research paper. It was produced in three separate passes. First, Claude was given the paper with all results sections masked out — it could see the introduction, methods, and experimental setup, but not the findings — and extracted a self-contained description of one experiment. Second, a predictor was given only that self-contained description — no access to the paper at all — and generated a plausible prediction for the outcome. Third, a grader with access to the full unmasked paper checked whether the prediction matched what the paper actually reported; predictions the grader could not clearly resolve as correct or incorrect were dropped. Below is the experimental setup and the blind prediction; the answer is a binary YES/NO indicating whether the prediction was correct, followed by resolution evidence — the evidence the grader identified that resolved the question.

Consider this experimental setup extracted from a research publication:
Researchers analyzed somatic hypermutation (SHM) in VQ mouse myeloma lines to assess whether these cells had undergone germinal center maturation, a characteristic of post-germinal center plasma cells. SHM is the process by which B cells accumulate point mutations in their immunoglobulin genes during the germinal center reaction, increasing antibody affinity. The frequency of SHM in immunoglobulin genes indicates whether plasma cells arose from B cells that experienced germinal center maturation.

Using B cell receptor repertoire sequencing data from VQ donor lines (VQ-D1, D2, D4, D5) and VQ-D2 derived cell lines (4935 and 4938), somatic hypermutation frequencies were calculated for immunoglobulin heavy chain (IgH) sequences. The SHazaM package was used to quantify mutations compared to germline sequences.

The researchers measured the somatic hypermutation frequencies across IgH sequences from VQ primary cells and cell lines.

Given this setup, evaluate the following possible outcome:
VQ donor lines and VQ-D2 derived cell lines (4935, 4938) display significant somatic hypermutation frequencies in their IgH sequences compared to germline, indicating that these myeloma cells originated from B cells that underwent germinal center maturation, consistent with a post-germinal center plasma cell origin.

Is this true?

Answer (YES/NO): NO